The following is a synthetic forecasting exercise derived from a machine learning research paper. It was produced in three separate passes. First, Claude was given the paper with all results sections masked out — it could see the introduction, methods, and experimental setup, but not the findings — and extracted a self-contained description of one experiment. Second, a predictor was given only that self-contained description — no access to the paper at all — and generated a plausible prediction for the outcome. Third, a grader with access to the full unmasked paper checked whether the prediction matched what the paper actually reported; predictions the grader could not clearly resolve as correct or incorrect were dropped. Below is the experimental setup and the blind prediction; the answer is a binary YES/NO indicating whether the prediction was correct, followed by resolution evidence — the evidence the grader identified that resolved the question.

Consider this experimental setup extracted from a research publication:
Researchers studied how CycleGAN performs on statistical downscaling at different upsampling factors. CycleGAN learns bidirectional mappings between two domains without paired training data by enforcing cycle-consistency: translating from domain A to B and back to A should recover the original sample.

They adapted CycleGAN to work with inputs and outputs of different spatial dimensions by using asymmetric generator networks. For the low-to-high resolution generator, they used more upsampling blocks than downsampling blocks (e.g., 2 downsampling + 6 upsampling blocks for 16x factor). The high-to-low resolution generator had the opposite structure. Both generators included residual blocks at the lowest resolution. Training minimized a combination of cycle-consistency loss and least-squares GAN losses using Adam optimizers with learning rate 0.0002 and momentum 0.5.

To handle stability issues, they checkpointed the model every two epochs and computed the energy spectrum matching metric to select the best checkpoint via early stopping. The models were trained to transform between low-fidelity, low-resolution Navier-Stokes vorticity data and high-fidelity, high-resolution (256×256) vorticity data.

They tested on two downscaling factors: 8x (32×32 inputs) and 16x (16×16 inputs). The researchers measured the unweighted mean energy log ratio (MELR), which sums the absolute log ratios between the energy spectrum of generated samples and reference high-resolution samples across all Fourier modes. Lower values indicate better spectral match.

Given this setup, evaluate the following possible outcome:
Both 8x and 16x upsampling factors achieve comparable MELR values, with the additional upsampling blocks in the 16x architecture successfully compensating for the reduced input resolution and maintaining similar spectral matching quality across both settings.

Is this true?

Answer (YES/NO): NO